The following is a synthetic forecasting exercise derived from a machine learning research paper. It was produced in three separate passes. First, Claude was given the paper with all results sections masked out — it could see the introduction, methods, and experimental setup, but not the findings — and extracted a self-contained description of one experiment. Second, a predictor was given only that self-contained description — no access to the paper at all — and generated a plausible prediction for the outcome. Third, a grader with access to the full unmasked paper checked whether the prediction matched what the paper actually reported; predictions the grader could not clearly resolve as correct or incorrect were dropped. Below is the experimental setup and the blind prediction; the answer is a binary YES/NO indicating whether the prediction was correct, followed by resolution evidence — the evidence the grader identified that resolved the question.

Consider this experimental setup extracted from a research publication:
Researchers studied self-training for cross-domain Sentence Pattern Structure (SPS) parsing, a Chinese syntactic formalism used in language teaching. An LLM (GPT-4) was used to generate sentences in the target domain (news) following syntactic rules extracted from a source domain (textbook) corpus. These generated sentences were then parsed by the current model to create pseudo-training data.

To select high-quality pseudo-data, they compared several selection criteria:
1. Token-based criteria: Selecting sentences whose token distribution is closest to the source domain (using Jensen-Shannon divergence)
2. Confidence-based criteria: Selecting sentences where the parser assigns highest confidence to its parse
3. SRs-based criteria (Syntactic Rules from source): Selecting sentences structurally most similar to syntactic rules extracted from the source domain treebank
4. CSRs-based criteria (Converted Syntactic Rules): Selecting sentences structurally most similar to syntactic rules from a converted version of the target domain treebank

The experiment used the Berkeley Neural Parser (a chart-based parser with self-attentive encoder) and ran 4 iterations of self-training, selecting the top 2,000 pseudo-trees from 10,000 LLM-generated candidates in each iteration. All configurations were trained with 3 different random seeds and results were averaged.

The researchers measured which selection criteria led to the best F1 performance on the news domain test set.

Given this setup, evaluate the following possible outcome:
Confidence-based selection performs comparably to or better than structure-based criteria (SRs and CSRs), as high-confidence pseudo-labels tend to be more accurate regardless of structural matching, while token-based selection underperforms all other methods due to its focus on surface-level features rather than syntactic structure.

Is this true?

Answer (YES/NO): NO